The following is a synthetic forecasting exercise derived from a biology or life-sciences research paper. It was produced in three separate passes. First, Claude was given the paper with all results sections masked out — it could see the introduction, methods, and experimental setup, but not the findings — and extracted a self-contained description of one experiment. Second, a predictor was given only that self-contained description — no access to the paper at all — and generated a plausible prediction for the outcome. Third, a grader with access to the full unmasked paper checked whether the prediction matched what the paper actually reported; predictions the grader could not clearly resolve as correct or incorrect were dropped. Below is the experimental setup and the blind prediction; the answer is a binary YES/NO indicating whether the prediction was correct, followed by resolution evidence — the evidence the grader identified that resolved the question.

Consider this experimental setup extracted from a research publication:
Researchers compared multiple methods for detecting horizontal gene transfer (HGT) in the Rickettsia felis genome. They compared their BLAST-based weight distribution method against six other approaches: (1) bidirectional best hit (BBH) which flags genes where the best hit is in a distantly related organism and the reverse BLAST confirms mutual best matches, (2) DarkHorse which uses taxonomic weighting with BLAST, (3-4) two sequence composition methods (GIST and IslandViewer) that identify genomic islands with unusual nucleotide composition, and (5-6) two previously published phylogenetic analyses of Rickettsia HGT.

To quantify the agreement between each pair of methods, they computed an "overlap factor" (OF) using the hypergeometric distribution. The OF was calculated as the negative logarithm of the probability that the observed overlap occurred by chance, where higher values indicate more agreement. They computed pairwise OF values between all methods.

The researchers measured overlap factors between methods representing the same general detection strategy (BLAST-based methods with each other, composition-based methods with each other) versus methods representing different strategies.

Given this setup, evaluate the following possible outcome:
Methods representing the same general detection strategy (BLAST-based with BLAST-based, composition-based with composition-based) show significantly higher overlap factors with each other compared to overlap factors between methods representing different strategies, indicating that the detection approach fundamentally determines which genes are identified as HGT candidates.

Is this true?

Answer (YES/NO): YES